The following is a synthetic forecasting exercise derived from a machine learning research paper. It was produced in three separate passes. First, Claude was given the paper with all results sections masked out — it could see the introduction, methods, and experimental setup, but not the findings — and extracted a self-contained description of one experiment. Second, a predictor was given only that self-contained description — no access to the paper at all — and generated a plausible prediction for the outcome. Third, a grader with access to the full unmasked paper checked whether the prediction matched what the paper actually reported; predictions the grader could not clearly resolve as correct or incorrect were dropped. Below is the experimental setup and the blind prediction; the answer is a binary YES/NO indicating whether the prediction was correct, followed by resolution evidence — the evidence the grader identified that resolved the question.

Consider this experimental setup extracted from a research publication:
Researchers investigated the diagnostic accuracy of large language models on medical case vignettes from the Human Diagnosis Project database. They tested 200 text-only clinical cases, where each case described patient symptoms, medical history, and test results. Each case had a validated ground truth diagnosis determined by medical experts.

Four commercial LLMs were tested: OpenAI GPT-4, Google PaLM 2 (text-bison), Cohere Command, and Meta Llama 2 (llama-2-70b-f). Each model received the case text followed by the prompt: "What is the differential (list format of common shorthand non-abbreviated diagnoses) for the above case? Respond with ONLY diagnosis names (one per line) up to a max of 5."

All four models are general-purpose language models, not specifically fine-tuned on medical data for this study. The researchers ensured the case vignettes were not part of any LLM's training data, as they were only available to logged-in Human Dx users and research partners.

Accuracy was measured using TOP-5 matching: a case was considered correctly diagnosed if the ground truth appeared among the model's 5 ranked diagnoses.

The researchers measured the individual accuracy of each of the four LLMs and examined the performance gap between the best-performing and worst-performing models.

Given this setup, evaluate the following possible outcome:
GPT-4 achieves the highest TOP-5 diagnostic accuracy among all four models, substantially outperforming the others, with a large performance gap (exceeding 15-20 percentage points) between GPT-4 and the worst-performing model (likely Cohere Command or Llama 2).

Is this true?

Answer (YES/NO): YES